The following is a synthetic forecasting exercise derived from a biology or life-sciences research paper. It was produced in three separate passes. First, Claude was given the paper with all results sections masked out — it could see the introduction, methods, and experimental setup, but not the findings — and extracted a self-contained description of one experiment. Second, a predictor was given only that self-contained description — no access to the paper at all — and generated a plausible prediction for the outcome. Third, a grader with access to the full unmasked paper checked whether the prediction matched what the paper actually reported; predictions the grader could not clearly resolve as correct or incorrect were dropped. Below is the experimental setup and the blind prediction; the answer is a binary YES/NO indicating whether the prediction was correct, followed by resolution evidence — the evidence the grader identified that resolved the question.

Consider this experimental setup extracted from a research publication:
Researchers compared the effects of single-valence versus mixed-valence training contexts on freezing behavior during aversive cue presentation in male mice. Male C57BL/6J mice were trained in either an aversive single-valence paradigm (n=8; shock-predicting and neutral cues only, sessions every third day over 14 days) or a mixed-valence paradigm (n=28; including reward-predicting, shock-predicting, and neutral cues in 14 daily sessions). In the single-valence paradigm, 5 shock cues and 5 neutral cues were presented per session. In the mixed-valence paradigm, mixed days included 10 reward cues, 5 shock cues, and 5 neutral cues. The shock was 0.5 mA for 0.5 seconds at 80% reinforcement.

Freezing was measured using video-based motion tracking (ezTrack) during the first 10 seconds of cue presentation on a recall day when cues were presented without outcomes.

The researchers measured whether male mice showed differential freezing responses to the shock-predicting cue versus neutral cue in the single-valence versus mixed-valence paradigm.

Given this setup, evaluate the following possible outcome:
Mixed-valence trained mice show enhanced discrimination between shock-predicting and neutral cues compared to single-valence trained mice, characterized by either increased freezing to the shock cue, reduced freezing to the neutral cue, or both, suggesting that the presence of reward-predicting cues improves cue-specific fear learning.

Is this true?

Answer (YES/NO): NO